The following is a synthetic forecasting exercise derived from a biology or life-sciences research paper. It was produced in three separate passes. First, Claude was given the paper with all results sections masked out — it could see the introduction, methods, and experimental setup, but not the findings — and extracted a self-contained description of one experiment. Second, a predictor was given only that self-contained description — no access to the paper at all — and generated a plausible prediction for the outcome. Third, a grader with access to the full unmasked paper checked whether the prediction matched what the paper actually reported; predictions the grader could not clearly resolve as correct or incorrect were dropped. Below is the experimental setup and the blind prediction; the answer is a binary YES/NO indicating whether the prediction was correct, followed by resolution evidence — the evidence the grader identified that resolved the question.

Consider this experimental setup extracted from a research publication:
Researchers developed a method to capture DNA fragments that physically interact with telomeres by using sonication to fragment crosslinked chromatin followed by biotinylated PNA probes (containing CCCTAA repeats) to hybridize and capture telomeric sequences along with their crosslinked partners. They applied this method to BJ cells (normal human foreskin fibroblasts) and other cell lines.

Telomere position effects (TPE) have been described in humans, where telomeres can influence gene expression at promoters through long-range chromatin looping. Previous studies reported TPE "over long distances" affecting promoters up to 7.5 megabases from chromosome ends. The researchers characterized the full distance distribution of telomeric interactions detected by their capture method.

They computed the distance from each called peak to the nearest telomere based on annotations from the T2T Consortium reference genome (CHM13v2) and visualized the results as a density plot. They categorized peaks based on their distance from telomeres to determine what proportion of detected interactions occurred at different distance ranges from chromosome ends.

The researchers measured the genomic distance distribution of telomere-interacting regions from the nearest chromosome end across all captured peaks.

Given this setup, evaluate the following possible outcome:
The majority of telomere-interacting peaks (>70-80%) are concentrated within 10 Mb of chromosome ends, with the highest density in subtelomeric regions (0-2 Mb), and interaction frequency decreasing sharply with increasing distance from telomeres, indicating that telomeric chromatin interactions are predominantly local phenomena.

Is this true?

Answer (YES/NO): NO